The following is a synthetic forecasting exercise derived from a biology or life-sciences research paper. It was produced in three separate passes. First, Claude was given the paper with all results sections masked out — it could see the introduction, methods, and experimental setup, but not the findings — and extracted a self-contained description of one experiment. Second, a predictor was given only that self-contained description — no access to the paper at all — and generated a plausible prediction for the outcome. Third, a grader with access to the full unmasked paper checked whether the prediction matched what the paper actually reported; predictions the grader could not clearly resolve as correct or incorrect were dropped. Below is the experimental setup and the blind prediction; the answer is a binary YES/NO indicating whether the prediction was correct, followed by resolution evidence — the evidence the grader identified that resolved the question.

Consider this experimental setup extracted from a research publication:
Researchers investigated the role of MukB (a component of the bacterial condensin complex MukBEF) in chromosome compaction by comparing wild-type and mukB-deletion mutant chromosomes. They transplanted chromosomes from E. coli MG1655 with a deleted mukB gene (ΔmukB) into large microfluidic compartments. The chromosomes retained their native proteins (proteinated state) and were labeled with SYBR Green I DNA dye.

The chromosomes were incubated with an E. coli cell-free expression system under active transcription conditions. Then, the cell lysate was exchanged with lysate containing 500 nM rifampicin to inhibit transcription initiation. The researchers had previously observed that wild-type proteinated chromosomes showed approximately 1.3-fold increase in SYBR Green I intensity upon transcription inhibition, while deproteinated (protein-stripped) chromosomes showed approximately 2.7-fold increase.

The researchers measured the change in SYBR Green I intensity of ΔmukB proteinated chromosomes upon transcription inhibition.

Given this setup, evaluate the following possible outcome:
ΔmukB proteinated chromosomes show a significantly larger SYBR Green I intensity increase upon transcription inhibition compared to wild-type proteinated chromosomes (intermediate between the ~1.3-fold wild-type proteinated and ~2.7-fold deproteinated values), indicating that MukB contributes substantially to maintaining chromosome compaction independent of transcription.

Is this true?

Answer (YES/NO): YES